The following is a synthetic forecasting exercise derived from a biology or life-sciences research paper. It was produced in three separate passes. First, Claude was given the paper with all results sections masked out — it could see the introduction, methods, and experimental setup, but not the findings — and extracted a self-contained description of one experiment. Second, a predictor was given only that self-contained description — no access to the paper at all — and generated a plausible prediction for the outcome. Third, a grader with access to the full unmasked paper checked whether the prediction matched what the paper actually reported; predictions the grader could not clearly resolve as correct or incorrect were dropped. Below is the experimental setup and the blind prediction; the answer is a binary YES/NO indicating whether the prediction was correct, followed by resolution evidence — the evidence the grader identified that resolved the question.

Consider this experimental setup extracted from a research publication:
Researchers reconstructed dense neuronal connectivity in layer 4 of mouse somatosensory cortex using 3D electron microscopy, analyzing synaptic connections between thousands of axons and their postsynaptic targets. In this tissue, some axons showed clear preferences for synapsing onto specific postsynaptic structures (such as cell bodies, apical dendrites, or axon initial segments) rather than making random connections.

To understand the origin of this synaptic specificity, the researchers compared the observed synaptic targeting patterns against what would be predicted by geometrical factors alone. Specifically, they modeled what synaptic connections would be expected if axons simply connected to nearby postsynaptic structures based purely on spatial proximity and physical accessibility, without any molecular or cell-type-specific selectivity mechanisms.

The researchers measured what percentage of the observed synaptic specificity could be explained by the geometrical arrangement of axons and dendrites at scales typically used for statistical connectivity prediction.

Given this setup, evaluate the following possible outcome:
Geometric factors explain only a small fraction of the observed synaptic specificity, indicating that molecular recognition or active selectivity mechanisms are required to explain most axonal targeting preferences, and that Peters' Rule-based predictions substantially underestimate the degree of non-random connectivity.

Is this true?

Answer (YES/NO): NO